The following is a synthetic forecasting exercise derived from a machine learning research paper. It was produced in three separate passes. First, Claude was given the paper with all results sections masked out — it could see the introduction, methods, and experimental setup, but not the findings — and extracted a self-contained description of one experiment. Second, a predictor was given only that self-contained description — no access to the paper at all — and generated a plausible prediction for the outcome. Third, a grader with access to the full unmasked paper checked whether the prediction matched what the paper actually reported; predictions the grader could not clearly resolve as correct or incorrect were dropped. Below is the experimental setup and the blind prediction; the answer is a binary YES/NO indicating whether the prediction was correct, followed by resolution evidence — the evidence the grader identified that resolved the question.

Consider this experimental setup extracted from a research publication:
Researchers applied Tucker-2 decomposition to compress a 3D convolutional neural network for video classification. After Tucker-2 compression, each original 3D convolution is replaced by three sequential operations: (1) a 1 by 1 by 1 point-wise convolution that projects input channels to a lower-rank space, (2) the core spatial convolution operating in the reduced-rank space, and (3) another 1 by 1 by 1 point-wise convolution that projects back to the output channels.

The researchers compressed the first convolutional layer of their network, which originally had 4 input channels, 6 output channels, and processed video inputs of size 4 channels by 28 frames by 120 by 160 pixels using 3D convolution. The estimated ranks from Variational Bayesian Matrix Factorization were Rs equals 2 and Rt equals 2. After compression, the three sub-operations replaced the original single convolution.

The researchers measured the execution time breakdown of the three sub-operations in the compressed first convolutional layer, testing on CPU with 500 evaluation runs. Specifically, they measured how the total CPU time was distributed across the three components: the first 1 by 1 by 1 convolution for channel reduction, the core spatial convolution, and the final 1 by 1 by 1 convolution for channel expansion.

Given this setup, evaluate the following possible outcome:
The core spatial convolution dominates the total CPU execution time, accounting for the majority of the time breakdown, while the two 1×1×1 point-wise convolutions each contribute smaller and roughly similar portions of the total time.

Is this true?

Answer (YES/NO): YES